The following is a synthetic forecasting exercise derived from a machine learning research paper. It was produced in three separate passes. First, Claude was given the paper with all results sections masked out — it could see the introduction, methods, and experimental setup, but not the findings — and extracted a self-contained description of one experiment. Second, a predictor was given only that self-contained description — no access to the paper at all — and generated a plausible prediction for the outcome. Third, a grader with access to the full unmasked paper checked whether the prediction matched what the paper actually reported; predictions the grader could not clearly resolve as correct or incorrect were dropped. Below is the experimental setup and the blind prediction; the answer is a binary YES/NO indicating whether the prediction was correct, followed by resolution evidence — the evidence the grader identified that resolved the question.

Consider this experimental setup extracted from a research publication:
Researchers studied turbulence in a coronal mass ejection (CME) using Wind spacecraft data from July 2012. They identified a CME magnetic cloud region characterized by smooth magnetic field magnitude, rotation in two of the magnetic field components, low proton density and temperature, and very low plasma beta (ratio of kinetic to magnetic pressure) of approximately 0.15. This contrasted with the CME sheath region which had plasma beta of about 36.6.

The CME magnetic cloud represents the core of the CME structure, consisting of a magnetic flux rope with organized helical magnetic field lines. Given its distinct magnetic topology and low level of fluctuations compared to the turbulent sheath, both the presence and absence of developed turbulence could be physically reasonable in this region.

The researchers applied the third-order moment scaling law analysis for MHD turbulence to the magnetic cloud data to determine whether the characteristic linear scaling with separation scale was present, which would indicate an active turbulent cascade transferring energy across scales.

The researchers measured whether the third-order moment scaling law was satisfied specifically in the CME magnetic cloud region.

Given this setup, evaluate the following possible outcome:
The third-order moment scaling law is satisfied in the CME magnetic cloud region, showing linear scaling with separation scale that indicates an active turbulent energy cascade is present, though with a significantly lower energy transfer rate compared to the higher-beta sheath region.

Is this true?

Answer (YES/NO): YES